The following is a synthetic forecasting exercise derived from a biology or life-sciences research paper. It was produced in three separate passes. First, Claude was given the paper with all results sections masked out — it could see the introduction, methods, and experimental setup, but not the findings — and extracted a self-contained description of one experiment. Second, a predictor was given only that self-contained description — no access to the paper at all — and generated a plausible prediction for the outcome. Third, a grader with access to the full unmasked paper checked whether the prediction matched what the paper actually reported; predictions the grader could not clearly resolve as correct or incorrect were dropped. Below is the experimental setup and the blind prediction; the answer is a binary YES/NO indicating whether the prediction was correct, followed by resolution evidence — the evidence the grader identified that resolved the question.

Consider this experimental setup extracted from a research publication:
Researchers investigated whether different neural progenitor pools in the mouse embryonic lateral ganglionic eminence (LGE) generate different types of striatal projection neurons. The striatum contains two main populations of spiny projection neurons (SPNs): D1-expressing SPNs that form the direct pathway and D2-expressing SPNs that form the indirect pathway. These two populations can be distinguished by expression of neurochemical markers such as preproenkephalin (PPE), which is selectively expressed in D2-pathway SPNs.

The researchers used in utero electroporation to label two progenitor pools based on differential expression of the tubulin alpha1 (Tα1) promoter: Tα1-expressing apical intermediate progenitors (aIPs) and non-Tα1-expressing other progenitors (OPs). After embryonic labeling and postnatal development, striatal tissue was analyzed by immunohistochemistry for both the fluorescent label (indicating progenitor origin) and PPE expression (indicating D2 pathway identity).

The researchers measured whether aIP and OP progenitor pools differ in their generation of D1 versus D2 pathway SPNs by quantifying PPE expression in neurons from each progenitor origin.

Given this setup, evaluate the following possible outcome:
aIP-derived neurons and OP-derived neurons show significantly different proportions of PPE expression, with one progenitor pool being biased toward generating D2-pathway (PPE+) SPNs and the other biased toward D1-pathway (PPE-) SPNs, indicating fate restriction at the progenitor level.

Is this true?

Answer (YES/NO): NO